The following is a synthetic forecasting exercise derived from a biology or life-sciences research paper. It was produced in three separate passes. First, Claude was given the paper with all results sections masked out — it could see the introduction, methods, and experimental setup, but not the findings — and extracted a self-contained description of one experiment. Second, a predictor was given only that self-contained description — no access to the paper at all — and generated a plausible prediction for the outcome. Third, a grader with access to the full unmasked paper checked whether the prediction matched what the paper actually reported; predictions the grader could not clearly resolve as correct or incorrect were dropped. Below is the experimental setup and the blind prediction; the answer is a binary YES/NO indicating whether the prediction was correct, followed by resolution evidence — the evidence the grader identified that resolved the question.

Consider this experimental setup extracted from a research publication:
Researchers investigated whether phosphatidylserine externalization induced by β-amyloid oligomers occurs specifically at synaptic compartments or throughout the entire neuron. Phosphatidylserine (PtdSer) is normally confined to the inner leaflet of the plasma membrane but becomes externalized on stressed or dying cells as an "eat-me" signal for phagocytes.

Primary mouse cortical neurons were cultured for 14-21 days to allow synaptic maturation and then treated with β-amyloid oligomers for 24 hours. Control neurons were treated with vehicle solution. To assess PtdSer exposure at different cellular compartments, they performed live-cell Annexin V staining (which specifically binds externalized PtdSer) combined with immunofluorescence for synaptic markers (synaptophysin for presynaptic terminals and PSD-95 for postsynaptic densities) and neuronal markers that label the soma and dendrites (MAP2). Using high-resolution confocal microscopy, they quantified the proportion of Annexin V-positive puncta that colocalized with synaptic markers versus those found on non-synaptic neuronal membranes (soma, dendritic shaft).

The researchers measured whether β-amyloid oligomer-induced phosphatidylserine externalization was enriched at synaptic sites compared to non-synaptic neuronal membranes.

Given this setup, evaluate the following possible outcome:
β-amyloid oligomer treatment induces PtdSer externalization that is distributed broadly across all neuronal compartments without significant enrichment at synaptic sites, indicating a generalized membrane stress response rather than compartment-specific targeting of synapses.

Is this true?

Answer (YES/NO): NO